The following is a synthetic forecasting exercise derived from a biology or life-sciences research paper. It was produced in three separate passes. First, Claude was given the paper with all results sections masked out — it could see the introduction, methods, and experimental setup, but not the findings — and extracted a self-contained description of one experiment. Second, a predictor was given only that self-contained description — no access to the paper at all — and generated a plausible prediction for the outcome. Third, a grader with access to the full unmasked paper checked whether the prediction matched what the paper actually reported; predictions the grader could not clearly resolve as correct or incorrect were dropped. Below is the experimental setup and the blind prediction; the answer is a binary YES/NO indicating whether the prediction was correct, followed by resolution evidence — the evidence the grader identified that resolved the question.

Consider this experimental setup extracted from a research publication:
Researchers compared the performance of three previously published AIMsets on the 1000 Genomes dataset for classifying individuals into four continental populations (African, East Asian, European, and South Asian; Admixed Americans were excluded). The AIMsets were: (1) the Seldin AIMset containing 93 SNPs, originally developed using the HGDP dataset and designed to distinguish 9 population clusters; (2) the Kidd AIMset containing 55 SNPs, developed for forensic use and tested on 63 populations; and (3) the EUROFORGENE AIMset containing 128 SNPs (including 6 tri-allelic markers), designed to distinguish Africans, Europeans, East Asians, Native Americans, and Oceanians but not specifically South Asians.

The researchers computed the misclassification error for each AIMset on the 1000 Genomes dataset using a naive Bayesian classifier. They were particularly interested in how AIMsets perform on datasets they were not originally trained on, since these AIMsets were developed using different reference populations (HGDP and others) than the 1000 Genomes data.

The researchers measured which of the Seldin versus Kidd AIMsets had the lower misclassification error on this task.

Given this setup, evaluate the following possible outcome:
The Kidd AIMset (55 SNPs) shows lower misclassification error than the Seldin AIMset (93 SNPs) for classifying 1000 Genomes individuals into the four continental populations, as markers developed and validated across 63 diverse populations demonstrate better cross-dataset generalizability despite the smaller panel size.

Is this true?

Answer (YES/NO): YES